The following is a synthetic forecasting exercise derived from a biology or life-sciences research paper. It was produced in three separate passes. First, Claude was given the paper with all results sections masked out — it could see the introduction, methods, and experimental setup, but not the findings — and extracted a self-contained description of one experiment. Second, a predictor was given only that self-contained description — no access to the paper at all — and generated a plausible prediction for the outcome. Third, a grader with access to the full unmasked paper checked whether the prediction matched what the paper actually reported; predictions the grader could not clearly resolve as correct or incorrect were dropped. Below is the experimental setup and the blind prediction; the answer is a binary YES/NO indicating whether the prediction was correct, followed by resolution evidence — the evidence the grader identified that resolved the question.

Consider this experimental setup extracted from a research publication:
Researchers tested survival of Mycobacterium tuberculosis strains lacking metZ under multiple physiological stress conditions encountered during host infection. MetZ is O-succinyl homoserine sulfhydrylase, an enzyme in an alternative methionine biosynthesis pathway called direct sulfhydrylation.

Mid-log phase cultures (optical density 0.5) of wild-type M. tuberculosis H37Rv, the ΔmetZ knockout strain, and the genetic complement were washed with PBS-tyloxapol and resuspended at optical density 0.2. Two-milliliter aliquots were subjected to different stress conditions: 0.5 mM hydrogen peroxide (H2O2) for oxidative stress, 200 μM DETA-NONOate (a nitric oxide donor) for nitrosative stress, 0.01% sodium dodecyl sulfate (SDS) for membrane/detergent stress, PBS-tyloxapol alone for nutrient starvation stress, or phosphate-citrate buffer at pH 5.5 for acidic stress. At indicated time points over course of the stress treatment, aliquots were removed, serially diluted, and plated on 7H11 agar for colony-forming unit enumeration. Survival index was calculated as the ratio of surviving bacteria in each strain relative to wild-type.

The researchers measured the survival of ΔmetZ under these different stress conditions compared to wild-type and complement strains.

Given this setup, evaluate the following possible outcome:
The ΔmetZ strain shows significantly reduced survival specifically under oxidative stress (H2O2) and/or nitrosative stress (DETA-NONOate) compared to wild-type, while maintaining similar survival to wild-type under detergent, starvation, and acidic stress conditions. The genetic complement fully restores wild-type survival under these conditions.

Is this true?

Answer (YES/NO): NO